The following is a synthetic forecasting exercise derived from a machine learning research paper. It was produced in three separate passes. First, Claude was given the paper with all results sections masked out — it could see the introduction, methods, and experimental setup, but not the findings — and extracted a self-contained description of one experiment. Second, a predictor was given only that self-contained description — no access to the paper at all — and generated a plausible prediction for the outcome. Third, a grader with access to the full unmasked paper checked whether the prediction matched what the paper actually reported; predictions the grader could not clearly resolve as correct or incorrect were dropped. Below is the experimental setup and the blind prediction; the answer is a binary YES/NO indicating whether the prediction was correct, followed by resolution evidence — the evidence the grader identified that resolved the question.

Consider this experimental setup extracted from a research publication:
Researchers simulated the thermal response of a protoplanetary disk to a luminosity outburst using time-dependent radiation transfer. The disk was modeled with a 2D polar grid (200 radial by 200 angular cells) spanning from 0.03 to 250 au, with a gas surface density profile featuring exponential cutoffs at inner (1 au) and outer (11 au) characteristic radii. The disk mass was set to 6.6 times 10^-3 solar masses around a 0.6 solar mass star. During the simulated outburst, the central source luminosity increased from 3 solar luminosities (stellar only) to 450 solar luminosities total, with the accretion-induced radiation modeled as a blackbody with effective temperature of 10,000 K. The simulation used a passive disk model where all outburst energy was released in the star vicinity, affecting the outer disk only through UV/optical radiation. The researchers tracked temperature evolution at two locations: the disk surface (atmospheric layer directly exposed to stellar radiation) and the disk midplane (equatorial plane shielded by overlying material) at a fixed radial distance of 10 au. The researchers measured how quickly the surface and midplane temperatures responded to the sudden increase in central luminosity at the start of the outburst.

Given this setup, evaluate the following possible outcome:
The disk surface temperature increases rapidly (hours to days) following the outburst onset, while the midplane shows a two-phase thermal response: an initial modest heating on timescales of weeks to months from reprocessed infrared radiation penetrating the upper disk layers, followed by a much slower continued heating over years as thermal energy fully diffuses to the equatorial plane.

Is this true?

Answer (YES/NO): NO